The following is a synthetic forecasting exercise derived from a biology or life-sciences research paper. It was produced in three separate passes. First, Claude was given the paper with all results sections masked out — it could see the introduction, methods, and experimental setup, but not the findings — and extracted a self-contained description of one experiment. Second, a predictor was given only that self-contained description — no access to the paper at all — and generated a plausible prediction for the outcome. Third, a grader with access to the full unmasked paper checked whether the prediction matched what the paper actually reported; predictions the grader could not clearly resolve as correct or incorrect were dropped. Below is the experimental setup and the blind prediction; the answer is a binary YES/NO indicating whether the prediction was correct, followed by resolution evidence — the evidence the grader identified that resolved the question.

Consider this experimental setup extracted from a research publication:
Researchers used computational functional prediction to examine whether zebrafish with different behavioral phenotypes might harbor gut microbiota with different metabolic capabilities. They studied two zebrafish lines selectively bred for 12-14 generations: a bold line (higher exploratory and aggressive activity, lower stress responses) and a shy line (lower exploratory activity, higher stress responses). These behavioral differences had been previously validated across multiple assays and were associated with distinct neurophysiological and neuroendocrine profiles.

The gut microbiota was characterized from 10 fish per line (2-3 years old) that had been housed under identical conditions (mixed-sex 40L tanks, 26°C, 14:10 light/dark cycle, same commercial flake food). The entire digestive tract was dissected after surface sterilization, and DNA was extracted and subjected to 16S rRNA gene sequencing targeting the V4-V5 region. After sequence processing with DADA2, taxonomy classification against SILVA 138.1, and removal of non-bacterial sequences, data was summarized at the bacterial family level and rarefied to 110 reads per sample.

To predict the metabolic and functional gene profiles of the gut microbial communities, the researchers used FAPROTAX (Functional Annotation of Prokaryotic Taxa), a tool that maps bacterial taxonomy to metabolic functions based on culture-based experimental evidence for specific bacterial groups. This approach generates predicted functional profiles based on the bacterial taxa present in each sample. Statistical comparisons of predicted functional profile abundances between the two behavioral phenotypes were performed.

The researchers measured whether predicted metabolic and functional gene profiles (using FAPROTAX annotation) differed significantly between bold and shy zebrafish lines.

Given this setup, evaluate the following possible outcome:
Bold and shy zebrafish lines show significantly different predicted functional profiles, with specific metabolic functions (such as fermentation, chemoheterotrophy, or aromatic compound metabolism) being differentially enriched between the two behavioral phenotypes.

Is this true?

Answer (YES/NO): NO